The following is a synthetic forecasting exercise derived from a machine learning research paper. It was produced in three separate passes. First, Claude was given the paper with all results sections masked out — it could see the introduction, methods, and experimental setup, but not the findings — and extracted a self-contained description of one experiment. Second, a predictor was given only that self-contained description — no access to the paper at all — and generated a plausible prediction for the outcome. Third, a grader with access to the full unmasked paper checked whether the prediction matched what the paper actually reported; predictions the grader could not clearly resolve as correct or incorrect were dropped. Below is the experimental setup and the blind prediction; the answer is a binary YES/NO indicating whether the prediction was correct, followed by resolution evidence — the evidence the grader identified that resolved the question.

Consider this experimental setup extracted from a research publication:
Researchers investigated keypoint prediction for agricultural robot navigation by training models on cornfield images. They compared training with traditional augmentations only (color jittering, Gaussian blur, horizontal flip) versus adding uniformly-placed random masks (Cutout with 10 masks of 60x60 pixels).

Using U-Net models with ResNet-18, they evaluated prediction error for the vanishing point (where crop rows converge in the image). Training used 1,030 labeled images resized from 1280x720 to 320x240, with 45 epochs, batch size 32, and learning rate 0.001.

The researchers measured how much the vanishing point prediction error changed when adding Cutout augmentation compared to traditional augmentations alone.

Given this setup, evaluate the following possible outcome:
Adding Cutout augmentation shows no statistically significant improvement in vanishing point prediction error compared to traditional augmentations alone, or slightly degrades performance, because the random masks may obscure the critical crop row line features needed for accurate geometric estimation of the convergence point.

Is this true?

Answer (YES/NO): NO